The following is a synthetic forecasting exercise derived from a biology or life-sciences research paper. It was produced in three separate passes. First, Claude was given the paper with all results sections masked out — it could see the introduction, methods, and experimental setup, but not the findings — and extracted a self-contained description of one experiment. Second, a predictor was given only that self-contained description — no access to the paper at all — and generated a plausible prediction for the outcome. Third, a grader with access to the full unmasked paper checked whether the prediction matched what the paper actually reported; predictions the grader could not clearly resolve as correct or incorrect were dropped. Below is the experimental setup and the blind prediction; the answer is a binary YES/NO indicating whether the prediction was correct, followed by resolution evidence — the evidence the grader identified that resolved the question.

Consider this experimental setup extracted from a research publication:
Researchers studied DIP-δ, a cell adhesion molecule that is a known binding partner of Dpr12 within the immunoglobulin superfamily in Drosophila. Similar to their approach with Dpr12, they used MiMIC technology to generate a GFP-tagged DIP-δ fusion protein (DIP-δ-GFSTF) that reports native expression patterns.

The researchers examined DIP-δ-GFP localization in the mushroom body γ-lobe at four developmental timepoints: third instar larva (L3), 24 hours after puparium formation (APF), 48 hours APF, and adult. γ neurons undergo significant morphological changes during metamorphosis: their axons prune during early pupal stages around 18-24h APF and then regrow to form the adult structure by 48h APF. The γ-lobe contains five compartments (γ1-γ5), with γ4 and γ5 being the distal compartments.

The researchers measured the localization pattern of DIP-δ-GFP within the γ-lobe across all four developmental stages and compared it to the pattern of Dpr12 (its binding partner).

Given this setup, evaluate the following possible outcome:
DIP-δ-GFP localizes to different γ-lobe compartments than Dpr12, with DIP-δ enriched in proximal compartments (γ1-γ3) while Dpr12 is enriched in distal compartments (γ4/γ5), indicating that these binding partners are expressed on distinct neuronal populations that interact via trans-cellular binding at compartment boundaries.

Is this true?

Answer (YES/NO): NO